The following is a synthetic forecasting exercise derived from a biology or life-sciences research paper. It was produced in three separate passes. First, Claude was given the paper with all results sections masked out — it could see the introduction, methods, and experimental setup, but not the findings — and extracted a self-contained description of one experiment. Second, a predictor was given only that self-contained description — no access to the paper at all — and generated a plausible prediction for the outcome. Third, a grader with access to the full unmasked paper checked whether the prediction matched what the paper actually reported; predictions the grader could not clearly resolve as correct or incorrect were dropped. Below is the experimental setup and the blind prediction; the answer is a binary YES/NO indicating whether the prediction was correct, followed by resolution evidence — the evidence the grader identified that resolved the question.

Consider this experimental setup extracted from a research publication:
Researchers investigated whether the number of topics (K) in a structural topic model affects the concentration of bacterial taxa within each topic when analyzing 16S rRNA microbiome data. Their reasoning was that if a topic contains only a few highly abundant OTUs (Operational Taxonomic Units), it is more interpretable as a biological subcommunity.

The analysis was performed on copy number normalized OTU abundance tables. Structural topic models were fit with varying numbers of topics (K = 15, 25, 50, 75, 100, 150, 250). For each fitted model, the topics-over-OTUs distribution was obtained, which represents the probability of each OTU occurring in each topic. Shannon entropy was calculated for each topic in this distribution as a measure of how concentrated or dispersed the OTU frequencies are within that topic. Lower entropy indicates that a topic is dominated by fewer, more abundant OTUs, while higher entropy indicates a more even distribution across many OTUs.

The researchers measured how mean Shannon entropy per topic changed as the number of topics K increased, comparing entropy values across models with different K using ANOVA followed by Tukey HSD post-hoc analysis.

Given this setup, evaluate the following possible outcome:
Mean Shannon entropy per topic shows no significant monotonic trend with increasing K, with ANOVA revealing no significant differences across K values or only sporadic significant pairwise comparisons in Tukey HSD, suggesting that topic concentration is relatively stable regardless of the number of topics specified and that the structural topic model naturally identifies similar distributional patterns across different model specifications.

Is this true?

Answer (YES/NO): NO